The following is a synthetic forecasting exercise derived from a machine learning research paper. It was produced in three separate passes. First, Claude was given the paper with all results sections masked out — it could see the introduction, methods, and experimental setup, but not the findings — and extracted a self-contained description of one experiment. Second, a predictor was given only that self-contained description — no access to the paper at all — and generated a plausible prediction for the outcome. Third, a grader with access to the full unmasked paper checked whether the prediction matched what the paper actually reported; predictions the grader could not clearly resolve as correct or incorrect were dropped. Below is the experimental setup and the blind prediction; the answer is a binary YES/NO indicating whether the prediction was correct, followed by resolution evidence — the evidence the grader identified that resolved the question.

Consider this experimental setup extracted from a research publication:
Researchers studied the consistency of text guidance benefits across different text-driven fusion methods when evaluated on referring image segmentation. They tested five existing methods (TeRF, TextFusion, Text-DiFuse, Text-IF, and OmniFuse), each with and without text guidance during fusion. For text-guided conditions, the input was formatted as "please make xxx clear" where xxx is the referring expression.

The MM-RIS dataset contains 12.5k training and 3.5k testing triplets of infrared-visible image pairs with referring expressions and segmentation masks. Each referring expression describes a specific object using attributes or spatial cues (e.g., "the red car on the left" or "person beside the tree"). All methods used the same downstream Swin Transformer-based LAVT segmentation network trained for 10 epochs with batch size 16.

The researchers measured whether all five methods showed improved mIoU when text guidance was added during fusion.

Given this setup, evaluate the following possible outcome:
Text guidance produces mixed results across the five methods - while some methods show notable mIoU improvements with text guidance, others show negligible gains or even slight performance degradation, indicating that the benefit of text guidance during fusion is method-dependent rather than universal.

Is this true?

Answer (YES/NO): NO